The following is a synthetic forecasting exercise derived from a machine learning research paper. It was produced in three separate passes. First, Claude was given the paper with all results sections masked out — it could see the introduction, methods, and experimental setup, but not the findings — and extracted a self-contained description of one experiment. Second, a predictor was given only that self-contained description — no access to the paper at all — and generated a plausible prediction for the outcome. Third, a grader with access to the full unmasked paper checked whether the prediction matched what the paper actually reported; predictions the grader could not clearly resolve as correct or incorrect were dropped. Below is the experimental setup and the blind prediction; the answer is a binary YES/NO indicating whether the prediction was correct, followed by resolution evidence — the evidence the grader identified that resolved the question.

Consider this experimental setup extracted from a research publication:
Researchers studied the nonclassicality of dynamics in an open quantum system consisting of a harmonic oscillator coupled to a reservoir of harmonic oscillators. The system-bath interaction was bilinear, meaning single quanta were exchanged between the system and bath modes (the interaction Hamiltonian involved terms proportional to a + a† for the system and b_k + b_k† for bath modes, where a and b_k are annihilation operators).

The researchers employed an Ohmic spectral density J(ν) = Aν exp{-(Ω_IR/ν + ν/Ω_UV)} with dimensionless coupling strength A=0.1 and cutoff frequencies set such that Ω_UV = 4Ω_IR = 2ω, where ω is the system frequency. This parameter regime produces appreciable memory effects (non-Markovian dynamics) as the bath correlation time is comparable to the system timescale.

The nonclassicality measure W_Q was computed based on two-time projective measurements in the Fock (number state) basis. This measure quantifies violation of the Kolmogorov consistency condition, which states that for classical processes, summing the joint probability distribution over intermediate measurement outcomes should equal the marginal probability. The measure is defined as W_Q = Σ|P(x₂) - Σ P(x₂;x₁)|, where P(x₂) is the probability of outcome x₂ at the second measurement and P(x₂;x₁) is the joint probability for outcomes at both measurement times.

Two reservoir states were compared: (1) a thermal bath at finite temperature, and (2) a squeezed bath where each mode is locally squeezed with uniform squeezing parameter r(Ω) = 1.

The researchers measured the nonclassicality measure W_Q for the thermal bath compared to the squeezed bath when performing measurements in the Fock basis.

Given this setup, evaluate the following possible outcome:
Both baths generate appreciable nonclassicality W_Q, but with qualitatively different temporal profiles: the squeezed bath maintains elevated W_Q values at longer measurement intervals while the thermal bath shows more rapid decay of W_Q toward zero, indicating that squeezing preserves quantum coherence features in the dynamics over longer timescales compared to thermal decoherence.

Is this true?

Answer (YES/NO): NO